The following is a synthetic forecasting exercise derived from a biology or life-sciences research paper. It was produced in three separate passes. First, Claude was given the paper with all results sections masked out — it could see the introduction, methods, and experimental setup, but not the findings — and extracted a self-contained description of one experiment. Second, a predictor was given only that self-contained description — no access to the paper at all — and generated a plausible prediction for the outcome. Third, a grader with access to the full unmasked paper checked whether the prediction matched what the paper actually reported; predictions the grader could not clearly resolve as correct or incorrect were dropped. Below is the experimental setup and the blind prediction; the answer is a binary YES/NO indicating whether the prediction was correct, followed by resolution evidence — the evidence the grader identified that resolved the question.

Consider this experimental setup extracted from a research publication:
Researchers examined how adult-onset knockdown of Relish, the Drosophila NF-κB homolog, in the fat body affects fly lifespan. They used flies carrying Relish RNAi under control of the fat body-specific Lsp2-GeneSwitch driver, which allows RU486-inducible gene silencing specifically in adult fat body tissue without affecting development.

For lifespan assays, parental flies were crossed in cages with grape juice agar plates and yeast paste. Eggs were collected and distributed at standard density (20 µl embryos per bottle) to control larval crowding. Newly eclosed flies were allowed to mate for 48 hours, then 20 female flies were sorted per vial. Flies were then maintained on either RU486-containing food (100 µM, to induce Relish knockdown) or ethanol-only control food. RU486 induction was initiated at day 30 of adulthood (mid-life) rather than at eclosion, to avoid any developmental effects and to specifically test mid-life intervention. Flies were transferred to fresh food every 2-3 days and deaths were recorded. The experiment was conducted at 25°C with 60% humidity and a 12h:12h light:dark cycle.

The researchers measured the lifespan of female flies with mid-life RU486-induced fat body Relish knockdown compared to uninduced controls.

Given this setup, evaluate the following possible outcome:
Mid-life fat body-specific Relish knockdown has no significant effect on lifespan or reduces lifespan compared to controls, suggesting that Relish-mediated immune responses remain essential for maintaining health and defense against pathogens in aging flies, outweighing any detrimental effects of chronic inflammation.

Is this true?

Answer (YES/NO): NO